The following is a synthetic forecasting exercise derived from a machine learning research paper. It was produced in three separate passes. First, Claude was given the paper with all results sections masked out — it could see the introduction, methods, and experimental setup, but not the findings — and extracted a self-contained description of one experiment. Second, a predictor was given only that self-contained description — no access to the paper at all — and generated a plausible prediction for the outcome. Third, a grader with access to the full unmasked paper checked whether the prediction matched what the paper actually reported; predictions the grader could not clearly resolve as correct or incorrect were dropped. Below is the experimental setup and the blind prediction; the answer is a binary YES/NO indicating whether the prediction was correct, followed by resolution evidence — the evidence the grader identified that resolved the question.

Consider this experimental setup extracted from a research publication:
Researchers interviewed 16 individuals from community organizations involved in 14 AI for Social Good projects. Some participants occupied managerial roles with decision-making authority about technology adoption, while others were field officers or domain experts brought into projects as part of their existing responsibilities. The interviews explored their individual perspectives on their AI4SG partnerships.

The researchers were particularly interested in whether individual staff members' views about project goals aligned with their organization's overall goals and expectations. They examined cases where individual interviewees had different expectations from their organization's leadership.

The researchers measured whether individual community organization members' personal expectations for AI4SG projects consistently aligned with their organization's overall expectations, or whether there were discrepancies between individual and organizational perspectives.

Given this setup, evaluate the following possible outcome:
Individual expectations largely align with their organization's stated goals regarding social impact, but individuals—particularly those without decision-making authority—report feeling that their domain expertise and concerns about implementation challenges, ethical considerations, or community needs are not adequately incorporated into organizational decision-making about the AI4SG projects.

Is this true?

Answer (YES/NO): NO